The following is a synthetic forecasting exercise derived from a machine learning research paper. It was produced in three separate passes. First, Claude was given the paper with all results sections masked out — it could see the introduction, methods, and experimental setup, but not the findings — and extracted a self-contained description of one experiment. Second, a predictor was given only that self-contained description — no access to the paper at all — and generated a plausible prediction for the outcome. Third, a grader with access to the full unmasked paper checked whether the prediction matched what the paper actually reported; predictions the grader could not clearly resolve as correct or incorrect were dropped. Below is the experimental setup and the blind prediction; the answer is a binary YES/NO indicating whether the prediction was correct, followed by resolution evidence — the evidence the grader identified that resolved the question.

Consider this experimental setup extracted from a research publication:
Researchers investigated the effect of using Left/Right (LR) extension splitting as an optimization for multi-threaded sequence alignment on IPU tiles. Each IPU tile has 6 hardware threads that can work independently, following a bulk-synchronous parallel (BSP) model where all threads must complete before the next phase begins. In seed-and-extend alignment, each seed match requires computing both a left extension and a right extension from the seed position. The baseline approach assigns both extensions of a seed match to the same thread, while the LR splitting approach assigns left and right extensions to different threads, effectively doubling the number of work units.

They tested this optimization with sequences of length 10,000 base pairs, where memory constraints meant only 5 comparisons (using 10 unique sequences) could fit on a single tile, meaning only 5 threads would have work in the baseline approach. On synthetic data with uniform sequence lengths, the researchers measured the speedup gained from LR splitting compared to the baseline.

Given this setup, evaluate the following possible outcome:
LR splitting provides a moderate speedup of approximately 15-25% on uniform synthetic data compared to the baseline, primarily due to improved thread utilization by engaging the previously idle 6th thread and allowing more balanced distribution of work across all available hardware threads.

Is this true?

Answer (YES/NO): NO